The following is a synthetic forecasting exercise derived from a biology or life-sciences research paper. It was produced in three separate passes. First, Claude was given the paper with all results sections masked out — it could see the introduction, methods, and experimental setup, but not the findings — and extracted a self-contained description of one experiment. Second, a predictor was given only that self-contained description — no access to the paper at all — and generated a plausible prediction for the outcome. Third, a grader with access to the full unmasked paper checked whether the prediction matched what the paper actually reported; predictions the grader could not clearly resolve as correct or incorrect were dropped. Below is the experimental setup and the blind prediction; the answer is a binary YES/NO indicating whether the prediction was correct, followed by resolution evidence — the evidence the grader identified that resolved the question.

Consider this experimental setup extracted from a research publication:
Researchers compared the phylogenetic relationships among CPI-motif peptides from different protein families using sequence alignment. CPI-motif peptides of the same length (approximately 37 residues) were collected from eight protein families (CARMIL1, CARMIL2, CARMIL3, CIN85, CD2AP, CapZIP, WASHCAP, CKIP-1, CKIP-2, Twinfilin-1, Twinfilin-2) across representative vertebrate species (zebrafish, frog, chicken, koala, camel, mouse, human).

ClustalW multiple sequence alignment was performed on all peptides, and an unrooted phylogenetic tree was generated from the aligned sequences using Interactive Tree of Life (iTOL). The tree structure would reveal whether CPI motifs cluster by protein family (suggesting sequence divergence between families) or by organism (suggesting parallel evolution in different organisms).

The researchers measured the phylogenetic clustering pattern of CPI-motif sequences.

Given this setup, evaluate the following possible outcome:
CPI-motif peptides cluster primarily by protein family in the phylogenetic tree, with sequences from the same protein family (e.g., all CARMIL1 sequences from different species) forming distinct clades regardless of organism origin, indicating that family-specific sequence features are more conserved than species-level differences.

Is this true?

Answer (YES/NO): YES